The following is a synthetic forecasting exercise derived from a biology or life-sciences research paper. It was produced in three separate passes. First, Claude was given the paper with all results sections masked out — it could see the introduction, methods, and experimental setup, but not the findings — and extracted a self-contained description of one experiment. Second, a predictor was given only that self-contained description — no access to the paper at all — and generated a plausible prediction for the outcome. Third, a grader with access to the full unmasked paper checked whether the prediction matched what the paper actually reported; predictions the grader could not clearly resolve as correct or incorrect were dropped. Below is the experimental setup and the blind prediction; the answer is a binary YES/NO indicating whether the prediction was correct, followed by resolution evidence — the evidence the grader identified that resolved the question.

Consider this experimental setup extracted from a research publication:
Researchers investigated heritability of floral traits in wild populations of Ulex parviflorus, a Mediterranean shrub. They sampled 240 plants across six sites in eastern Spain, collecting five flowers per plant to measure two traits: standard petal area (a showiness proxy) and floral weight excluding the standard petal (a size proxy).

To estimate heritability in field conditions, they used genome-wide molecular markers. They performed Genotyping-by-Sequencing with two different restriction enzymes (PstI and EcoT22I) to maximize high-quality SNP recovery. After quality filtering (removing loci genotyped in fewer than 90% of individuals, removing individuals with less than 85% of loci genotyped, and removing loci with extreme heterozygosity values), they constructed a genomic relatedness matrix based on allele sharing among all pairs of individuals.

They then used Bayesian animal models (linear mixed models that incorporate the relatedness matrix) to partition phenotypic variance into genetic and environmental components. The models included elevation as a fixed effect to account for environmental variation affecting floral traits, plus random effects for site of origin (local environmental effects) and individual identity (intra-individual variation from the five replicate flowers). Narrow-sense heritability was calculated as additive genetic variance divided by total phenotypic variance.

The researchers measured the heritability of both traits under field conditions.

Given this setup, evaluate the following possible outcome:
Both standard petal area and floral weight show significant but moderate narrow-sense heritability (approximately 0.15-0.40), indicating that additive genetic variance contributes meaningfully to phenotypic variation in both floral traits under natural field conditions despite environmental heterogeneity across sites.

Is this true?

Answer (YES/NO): NO